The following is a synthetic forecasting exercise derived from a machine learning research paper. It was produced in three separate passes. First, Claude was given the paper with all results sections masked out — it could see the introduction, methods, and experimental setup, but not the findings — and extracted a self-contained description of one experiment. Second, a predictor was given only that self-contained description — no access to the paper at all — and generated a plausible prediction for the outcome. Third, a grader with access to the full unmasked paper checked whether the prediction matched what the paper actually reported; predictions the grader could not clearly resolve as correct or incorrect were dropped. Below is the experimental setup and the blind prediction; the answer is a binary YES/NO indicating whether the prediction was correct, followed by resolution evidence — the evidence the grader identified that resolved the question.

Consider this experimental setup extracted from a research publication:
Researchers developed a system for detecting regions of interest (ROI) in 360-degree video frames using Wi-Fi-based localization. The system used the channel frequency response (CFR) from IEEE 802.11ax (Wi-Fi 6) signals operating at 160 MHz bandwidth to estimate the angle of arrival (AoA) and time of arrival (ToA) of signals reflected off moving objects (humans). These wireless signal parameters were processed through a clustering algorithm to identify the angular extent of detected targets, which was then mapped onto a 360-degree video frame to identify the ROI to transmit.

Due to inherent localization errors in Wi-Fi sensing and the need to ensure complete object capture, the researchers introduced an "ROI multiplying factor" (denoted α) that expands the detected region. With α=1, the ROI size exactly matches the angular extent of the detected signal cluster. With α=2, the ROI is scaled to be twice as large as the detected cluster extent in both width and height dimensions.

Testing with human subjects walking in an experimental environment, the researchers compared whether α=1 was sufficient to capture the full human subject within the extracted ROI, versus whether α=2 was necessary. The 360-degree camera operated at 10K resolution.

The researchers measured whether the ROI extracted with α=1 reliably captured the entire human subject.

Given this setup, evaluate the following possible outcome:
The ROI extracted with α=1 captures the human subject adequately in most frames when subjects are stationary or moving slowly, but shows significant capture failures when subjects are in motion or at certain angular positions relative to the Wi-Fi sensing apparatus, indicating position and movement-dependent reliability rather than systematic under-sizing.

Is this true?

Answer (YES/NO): NO